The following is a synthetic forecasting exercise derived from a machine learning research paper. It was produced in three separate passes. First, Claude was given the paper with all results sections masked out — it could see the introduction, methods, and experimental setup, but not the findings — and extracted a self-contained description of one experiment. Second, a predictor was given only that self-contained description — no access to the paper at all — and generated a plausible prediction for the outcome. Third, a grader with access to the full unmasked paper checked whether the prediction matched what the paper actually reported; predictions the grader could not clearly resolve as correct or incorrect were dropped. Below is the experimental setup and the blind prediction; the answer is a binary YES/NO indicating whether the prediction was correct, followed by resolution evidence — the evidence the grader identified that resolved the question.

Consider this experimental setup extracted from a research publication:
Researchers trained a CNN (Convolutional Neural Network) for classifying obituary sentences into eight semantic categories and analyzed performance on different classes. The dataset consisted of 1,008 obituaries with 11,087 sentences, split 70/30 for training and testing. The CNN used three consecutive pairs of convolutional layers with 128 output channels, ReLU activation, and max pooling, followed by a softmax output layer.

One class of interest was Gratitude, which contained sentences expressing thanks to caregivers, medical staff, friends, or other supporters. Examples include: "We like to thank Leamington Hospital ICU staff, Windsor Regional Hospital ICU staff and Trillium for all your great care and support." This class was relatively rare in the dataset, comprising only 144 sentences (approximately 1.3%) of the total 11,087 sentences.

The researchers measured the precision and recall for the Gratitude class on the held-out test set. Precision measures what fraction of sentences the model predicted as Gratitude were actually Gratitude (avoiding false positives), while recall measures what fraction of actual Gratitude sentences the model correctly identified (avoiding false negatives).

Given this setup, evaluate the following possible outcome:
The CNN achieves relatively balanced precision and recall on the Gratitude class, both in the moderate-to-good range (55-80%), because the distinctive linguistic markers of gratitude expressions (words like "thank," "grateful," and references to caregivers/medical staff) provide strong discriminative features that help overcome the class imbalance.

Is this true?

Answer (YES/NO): NO